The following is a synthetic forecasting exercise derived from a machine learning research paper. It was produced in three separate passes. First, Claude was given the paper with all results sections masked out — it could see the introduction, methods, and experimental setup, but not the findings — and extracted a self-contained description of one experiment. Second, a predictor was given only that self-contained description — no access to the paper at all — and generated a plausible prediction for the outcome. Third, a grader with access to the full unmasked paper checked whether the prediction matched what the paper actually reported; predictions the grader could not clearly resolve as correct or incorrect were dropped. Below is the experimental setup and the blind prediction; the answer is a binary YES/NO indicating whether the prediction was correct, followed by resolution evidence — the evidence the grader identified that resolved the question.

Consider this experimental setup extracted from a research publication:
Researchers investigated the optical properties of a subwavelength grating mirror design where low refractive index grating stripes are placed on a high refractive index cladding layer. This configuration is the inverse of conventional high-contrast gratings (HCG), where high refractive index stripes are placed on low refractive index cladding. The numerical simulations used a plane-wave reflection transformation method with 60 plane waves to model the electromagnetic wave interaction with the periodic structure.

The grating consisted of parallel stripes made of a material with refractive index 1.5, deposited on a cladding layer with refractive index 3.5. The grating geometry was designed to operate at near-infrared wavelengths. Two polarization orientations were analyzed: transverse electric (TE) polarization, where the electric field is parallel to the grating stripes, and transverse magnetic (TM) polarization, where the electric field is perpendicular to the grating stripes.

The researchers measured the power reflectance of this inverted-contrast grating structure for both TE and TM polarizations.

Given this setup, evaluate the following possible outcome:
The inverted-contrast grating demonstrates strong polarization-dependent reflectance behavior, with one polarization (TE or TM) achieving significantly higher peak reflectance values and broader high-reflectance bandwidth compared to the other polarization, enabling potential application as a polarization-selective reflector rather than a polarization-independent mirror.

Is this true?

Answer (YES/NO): YES